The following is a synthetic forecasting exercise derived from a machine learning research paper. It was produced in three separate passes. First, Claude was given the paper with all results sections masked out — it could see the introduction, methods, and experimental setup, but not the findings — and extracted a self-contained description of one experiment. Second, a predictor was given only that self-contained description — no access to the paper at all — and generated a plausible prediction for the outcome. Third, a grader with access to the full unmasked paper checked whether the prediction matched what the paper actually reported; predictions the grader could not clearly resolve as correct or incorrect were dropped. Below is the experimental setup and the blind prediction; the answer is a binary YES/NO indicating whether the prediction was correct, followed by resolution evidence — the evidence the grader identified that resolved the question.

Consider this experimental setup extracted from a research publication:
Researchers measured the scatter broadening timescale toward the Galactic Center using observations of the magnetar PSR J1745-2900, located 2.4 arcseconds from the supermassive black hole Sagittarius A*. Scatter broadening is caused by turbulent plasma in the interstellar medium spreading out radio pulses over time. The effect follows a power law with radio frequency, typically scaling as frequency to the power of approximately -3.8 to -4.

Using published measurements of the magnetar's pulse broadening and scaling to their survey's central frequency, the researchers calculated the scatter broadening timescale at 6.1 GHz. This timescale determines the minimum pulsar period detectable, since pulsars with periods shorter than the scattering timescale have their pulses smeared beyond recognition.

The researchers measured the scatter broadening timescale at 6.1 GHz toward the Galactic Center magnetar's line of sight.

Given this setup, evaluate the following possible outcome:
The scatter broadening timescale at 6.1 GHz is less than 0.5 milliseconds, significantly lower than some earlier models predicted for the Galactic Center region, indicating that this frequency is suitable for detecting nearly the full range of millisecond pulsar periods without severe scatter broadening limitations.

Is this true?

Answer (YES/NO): NO